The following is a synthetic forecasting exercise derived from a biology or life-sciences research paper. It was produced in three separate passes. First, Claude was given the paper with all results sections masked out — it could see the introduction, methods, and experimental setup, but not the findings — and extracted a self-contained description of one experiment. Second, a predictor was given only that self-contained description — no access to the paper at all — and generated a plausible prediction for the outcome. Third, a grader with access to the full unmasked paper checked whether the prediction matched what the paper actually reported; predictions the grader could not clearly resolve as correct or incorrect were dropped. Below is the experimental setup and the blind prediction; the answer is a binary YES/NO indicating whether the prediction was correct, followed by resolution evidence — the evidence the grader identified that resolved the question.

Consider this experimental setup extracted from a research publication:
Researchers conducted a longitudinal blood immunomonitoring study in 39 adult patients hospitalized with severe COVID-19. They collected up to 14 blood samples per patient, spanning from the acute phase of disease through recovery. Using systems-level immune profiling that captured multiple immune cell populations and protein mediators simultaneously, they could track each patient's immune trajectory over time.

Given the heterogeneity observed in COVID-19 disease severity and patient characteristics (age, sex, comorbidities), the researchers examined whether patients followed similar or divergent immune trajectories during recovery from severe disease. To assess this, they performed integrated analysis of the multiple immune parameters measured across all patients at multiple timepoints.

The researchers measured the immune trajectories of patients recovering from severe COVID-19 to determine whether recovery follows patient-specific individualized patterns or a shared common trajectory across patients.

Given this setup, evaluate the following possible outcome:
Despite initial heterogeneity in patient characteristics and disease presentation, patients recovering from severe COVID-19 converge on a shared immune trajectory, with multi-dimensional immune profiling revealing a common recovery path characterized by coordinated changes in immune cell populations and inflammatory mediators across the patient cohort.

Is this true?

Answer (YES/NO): YES